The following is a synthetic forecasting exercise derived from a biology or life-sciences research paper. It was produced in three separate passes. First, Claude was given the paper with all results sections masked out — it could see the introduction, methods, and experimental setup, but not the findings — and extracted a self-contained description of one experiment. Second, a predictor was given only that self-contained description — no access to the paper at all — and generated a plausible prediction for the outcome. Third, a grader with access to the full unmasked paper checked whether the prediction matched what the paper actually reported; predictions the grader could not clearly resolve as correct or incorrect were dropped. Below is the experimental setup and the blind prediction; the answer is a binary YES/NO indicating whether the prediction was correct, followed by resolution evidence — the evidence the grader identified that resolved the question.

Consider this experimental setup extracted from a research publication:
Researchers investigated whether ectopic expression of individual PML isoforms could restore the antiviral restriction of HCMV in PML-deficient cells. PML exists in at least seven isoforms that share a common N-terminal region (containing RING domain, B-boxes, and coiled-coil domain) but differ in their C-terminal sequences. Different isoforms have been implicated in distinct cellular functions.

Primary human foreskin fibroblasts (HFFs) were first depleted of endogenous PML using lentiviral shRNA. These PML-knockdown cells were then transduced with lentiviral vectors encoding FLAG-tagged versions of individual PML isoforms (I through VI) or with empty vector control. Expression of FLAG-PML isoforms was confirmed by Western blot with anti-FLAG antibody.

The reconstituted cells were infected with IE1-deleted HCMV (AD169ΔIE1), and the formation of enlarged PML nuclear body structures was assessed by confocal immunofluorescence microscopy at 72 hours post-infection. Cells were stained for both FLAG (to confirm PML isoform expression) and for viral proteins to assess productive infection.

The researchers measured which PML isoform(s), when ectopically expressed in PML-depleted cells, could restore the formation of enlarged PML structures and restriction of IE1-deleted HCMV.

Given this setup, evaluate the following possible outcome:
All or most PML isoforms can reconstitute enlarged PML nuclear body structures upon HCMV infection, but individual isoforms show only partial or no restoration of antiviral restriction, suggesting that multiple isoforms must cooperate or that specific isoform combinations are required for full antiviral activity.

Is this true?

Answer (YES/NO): NO